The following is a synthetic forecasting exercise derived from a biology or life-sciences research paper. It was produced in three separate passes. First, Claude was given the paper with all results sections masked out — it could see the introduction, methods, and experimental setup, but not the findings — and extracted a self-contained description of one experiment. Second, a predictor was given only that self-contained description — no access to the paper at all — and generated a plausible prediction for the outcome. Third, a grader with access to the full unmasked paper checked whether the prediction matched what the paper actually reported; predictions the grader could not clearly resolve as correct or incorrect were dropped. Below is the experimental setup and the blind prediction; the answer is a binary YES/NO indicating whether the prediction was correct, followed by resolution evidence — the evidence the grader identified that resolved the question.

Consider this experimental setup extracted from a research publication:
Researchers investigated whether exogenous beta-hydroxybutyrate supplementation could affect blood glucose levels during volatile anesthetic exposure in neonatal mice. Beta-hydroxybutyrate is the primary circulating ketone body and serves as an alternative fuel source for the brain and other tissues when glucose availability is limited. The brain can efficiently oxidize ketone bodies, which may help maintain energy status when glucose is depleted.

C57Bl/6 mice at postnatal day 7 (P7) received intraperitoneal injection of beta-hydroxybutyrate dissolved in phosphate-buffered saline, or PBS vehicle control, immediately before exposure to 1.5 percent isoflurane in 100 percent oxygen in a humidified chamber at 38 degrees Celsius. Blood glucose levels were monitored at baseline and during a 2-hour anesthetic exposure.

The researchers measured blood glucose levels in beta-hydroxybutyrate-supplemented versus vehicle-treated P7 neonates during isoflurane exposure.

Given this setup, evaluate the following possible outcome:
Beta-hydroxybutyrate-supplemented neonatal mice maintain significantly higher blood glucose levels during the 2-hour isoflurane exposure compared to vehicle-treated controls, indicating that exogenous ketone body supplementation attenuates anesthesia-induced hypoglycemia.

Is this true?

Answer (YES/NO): YES